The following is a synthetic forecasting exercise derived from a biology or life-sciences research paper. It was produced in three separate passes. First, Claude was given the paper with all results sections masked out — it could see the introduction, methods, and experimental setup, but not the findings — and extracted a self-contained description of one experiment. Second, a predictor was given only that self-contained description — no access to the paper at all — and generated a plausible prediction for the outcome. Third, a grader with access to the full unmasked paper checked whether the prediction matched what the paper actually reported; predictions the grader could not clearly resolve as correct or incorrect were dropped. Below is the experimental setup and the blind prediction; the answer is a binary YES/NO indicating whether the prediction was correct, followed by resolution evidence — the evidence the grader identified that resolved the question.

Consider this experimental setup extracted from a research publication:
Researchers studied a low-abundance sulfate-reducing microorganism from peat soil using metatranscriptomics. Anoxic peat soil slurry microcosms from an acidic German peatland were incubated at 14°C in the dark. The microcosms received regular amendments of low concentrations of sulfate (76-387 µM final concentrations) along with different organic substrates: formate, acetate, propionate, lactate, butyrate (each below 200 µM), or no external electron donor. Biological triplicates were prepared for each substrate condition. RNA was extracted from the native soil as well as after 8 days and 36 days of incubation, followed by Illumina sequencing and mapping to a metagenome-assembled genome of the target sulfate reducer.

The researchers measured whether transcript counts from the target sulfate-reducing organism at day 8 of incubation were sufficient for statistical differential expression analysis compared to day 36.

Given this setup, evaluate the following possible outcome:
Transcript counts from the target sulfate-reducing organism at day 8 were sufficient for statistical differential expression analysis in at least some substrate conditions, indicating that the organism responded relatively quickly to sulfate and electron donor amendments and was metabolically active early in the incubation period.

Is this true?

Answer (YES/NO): NO